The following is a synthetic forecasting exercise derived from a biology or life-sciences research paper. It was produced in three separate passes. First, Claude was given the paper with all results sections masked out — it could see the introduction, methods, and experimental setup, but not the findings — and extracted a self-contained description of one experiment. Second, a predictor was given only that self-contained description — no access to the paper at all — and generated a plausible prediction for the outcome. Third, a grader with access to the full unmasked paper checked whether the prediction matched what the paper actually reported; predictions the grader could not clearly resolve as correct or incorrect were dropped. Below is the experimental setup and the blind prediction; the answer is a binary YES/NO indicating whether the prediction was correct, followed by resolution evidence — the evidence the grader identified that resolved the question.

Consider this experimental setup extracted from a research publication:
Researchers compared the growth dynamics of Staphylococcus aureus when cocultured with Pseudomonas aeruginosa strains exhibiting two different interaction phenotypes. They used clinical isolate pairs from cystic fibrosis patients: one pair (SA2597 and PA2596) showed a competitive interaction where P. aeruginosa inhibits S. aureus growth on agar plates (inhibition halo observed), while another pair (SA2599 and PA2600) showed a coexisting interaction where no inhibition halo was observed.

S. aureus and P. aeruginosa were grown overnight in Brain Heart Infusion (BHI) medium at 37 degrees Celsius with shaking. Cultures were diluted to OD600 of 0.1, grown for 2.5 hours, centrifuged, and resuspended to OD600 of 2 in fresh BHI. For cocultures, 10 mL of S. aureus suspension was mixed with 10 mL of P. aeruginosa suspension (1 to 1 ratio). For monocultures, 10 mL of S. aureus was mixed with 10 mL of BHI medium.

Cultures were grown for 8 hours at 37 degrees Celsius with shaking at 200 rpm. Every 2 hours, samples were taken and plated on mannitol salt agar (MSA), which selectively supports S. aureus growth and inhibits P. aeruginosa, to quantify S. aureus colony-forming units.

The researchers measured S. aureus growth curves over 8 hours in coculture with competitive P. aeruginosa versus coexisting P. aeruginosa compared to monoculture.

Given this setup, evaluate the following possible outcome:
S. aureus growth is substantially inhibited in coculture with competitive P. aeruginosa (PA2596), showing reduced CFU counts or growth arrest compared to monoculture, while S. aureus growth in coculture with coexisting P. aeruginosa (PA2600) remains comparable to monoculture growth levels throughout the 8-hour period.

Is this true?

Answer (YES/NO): YES